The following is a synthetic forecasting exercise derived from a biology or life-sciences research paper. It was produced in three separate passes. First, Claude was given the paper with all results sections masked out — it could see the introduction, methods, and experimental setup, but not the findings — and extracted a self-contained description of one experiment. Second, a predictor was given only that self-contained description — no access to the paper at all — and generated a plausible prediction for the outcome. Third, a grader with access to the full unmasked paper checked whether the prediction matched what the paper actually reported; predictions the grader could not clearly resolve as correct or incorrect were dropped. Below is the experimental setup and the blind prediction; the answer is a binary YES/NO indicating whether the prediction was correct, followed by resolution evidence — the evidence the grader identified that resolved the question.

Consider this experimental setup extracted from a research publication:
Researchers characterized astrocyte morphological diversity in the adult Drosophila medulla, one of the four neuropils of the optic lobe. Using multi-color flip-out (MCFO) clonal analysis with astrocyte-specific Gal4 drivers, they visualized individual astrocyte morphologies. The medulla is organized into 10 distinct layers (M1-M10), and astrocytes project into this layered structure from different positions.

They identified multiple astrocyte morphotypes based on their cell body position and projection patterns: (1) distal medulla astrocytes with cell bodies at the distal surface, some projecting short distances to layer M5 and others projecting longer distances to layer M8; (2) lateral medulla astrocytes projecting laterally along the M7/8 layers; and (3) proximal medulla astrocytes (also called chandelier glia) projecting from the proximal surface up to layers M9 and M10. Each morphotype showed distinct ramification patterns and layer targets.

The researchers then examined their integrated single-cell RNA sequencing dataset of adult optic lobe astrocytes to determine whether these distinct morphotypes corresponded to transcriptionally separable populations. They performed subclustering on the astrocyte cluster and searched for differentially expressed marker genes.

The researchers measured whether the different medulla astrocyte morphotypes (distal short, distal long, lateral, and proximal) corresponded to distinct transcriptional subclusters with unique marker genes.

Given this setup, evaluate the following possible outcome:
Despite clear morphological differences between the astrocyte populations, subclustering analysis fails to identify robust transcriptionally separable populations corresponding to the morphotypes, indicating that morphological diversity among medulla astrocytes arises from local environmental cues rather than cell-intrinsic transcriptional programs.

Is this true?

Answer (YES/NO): YES